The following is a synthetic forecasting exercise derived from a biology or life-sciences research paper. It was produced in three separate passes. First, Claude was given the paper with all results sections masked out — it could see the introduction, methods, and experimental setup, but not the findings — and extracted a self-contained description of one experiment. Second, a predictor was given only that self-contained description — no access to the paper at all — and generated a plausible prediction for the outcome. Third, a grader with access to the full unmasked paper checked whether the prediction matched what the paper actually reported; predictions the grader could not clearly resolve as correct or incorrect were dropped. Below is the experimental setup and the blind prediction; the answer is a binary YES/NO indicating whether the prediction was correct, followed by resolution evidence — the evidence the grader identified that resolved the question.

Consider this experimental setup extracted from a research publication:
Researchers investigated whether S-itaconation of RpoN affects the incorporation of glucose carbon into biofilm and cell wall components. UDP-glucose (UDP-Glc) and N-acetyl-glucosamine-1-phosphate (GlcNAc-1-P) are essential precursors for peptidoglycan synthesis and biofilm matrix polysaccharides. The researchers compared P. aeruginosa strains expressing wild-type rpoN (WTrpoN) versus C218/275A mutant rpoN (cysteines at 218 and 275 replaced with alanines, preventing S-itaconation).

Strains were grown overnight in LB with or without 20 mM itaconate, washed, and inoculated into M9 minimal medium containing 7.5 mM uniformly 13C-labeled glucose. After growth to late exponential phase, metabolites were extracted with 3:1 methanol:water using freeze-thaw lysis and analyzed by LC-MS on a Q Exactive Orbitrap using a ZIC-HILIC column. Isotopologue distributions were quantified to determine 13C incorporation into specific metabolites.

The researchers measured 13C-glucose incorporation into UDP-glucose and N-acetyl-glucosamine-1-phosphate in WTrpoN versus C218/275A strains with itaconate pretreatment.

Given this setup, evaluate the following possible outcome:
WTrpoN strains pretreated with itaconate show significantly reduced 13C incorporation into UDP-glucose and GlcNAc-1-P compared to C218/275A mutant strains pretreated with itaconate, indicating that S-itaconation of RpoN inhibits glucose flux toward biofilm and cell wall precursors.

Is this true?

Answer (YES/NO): NO